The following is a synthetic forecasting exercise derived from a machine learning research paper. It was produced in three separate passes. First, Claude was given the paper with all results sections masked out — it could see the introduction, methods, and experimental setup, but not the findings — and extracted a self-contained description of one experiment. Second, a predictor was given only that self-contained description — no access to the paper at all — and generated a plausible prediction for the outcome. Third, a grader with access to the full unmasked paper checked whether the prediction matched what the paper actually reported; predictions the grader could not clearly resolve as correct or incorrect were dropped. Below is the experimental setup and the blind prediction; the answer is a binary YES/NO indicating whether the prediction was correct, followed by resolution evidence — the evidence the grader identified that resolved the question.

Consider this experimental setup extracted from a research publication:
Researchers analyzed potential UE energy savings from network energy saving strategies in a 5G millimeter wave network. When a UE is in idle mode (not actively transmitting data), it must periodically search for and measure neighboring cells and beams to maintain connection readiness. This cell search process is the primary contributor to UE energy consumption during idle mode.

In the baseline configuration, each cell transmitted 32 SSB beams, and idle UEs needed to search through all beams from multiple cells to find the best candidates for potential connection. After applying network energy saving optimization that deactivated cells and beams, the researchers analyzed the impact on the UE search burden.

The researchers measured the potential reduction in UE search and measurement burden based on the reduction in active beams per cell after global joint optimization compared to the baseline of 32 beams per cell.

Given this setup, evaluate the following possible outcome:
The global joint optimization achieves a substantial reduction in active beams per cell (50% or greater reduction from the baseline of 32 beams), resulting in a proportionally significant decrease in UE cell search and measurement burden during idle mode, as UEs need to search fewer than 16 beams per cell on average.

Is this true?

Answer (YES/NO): YES